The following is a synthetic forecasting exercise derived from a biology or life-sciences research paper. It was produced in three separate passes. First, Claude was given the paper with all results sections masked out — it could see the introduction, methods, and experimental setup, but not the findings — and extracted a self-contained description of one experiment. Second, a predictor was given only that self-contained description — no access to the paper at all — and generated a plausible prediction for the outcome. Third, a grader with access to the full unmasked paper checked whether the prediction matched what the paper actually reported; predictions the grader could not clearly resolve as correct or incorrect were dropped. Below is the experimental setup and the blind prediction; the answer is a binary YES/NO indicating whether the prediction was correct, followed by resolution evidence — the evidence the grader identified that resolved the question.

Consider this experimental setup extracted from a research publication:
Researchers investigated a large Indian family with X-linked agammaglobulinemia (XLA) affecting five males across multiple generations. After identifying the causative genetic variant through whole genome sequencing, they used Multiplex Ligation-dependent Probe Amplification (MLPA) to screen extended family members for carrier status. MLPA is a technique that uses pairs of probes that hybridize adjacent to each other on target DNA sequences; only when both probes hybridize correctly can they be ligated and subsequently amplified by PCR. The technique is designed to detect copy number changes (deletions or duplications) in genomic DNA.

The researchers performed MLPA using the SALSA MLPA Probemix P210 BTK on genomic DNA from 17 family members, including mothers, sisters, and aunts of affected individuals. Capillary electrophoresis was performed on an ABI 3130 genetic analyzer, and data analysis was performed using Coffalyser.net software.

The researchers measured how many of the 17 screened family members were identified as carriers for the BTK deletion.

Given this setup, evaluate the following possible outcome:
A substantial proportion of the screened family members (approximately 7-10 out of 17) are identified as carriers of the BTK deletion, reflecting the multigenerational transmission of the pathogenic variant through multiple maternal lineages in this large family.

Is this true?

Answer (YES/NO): YES